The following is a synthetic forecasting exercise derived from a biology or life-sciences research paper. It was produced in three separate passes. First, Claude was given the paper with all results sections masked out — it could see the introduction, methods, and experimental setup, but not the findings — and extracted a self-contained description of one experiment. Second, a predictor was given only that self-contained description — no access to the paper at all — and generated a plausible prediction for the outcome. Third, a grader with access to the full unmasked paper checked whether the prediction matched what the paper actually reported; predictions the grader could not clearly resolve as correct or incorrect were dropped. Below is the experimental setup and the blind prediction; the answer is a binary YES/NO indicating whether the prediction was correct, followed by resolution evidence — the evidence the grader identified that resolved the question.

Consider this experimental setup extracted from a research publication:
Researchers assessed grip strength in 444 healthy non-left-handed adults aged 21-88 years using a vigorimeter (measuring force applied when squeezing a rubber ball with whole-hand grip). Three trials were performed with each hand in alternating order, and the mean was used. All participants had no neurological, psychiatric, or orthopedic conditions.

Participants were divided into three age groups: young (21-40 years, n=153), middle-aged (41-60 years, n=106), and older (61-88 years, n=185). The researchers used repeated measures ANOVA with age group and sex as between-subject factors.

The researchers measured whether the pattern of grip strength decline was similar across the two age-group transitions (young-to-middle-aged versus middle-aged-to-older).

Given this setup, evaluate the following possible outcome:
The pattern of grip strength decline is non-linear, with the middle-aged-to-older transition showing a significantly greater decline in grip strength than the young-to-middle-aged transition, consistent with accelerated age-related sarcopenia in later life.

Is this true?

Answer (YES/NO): NO